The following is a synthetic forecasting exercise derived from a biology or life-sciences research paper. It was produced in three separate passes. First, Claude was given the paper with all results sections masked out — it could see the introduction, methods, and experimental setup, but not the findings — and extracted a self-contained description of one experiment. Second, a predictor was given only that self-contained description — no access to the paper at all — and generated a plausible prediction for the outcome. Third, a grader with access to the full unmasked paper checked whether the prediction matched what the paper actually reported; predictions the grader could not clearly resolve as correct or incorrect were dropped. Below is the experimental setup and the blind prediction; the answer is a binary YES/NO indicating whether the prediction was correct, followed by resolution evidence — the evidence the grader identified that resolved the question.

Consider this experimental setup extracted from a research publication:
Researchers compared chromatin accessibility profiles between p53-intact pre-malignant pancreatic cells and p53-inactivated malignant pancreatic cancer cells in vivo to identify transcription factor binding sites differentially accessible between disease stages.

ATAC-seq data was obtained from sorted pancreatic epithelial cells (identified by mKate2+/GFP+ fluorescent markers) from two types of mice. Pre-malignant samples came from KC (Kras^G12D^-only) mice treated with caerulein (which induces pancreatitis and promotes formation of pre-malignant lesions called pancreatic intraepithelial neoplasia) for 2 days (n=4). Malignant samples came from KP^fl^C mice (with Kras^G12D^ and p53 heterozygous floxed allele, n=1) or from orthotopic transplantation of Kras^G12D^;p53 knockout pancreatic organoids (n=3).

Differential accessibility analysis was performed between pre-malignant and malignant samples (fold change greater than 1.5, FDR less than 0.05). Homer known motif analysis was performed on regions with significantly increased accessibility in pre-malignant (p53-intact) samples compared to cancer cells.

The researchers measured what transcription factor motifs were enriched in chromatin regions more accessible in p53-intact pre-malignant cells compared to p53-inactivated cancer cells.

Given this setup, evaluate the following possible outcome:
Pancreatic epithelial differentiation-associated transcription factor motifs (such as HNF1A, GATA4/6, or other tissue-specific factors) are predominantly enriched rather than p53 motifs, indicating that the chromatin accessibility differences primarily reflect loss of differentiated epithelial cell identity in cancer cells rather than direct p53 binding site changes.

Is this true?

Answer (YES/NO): NO